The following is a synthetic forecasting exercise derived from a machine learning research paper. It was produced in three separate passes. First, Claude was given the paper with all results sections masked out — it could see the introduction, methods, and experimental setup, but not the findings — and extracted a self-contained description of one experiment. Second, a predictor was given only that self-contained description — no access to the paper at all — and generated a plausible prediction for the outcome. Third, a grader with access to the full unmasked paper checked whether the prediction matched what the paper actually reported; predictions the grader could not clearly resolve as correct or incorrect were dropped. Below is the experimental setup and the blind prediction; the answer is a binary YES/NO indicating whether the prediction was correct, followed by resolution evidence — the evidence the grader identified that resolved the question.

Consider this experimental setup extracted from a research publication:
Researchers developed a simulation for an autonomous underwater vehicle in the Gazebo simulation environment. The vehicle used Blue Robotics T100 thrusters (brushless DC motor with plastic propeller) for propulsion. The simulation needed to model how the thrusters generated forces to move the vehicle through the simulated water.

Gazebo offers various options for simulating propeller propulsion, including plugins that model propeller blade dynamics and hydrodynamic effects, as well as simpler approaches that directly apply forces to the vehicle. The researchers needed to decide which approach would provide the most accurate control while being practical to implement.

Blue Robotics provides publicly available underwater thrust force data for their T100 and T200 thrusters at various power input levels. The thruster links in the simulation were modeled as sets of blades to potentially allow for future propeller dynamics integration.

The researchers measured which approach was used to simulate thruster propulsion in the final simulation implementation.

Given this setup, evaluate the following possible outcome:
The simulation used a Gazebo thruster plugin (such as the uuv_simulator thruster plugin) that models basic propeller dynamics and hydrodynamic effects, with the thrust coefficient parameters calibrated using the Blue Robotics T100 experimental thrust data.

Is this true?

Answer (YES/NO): NO